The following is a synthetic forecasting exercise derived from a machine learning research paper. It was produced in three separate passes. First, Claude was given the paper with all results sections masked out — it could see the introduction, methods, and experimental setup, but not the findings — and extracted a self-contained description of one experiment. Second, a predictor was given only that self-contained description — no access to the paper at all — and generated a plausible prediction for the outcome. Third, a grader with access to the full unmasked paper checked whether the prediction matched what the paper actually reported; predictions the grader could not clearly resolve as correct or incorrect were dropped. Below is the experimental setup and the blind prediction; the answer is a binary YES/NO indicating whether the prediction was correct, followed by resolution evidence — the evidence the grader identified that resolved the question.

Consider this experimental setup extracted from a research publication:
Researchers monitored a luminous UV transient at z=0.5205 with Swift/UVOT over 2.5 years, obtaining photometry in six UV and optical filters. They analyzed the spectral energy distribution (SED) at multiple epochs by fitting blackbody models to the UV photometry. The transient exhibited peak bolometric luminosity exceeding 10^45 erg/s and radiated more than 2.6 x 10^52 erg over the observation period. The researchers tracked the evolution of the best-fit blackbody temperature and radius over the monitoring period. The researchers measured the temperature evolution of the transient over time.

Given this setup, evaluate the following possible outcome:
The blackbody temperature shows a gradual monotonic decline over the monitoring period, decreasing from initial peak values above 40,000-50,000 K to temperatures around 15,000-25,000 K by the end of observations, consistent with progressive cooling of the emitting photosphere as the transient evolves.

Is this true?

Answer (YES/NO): NO